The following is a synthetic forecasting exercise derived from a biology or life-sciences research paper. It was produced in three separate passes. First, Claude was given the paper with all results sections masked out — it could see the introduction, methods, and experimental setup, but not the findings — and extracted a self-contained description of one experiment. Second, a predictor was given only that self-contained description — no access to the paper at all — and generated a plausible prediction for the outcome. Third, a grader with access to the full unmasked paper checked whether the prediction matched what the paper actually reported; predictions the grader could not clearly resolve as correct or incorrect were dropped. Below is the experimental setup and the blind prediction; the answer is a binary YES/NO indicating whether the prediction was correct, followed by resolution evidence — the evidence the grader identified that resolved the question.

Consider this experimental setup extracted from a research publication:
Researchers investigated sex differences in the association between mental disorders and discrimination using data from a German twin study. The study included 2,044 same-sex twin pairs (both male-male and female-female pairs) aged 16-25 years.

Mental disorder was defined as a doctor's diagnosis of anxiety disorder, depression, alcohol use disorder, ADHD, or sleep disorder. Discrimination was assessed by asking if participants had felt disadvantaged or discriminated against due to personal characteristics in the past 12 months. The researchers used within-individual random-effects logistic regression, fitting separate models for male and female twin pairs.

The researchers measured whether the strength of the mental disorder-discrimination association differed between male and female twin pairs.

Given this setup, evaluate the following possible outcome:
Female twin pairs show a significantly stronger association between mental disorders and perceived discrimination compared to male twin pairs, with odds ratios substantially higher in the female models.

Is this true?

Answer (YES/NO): NO